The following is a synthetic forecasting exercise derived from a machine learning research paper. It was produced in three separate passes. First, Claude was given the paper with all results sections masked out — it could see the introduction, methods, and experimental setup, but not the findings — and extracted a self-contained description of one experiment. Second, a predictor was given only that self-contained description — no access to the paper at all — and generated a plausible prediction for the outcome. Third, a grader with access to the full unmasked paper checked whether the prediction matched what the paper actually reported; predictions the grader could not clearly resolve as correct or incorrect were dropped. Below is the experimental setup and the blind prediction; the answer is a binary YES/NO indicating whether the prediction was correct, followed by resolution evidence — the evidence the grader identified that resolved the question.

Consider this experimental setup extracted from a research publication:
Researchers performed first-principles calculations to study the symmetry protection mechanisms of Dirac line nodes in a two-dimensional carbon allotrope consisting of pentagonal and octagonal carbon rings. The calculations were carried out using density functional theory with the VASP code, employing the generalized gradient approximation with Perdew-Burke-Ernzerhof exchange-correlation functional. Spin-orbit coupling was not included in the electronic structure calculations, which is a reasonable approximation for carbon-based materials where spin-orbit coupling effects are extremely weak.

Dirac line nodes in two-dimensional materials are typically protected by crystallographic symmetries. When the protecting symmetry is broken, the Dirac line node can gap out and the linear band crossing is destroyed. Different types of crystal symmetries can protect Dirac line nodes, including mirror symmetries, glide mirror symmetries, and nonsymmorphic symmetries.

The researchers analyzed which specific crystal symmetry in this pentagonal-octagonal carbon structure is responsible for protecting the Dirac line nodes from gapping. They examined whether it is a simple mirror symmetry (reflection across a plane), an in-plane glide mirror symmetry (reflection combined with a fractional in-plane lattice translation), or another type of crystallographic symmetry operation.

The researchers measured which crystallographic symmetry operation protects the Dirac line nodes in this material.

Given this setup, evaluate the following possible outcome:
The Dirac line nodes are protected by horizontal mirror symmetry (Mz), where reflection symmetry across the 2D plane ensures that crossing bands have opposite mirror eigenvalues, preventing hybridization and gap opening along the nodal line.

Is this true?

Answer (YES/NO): NO